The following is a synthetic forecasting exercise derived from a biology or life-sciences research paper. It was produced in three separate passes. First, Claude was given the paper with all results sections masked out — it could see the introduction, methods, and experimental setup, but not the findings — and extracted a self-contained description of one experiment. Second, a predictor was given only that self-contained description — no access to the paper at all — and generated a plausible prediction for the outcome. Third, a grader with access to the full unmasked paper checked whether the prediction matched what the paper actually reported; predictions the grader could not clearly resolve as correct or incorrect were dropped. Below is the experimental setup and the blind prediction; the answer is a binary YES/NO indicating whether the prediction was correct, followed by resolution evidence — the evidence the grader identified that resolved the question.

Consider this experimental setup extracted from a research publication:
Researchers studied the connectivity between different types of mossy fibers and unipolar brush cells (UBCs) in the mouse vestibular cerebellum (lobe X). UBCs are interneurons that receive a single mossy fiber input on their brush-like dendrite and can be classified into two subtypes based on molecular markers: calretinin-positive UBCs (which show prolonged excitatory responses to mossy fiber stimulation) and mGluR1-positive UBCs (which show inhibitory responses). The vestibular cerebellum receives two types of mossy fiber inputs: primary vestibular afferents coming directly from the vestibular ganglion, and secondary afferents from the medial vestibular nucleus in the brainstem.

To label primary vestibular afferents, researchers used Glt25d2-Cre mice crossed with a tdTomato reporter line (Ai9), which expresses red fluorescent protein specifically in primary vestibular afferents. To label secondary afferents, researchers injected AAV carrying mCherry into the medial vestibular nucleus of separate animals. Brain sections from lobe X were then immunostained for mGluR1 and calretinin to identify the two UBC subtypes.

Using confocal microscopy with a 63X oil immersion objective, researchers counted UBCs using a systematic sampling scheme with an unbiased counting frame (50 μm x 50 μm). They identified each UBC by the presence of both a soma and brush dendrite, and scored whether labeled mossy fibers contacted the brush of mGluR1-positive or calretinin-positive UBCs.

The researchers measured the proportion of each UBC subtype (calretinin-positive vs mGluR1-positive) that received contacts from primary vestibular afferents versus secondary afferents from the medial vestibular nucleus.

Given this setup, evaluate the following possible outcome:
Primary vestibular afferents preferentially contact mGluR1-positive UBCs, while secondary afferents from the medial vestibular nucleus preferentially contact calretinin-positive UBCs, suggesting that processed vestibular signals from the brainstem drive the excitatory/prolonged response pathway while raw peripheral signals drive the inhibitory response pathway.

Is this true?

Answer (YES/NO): NO